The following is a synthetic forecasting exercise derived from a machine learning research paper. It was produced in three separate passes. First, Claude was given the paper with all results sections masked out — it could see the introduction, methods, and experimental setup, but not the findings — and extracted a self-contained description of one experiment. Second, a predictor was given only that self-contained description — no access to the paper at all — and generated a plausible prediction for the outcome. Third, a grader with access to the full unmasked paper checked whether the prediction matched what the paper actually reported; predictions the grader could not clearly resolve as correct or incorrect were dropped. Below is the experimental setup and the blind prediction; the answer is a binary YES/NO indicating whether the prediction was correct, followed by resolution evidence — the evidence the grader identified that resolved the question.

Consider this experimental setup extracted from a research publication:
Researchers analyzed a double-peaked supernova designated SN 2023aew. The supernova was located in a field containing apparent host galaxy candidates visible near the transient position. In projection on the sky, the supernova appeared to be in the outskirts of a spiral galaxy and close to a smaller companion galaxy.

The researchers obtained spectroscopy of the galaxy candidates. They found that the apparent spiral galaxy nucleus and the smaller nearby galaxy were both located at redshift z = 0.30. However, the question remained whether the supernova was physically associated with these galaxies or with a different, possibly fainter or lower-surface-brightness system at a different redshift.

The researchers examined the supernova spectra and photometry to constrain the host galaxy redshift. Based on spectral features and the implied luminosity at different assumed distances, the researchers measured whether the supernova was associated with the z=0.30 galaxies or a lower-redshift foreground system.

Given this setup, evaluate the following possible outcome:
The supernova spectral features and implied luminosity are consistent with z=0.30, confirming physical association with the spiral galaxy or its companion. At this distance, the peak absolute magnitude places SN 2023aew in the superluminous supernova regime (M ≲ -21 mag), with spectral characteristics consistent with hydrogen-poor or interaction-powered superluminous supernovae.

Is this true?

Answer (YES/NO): NO